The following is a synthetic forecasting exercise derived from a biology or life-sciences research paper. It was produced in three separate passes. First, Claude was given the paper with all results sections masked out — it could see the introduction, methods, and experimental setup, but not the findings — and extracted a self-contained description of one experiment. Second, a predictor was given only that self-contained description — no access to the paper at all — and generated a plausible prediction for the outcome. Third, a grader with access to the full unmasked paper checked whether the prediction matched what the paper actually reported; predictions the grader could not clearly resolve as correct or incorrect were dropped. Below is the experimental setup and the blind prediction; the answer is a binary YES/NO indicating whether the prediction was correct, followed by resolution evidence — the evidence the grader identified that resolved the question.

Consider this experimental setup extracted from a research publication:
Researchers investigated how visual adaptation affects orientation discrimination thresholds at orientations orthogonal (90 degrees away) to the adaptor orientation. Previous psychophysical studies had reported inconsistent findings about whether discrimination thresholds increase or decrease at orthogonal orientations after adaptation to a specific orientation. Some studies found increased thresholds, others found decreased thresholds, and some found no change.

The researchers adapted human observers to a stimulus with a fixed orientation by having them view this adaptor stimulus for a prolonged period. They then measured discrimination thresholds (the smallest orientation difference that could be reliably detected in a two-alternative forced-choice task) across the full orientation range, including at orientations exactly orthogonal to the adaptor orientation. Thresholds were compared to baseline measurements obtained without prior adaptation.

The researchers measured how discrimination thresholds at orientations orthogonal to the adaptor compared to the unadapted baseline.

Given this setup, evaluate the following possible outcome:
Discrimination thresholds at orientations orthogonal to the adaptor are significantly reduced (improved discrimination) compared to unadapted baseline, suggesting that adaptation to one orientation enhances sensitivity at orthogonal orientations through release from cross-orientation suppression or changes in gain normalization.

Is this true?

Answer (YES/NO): YES